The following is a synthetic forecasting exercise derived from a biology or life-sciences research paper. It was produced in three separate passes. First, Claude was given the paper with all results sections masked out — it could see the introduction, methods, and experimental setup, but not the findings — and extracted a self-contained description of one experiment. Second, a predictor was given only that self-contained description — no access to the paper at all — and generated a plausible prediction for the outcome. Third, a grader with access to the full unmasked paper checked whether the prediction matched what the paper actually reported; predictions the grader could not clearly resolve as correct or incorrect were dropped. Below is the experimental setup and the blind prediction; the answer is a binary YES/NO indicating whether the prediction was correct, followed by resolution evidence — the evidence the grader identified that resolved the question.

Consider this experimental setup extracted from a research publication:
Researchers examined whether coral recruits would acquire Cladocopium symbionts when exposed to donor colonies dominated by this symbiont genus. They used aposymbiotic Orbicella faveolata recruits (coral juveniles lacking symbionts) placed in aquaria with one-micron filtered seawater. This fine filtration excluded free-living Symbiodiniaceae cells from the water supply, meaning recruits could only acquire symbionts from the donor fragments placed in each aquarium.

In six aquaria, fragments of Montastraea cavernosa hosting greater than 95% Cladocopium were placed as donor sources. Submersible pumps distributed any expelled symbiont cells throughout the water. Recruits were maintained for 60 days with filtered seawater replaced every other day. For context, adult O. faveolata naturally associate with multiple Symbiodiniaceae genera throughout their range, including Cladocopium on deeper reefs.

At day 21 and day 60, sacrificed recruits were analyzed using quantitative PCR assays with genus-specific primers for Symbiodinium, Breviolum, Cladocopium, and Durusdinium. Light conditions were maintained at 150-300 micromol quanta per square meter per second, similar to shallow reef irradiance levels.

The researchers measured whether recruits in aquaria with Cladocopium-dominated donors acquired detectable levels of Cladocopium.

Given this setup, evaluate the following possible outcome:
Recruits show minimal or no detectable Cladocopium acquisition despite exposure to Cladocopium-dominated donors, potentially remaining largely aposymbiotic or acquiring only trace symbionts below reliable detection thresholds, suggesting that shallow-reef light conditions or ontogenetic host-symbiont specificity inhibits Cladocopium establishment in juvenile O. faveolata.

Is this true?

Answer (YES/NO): NO